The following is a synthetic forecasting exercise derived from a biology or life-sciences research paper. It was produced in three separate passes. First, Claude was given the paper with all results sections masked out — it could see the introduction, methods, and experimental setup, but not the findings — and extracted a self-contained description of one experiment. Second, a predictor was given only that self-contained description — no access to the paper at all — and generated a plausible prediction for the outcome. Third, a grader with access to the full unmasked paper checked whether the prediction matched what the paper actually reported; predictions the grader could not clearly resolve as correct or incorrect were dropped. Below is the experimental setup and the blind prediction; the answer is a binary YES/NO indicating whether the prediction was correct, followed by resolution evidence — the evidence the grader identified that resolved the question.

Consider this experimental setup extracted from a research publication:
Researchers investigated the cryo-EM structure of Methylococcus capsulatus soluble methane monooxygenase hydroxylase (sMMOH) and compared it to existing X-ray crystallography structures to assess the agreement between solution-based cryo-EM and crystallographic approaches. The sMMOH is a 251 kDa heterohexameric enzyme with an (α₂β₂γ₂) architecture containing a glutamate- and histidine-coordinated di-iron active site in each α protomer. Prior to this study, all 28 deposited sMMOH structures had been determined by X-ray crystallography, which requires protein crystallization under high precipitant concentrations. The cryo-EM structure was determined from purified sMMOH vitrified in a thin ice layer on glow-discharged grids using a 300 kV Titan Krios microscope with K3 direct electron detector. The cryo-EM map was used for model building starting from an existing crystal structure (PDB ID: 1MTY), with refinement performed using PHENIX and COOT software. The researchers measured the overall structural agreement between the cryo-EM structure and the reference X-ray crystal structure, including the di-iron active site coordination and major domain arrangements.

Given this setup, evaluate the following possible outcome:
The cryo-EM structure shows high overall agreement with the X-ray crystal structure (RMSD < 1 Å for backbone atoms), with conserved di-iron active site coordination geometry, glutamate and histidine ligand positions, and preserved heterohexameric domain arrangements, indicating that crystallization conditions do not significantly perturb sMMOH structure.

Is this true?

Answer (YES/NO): NO